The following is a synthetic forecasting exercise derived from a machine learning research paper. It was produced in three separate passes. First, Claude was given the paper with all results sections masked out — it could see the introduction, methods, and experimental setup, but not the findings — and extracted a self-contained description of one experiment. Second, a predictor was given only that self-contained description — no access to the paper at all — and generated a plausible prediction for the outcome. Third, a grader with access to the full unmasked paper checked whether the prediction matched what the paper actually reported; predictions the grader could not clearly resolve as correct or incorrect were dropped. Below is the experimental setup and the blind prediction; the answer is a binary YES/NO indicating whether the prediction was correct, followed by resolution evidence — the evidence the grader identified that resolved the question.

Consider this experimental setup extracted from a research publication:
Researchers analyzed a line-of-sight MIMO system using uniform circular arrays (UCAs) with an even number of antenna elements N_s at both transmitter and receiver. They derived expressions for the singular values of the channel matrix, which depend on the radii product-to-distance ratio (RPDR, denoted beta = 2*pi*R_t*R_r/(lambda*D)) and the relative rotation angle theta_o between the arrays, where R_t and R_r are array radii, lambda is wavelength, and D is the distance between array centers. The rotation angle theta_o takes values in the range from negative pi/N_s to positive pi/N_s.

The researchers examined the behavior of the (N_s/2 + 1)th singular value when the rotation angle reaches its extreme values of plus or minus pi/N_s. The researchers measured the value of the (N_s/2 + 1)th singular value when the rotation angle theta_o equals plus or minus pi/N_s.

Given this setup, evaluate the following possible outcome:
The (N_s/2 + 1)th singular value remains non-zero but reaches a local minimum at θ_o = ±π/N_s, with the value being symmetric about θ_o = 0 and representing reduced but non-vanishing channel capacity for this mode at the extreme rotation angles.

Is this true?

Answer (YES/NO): NO